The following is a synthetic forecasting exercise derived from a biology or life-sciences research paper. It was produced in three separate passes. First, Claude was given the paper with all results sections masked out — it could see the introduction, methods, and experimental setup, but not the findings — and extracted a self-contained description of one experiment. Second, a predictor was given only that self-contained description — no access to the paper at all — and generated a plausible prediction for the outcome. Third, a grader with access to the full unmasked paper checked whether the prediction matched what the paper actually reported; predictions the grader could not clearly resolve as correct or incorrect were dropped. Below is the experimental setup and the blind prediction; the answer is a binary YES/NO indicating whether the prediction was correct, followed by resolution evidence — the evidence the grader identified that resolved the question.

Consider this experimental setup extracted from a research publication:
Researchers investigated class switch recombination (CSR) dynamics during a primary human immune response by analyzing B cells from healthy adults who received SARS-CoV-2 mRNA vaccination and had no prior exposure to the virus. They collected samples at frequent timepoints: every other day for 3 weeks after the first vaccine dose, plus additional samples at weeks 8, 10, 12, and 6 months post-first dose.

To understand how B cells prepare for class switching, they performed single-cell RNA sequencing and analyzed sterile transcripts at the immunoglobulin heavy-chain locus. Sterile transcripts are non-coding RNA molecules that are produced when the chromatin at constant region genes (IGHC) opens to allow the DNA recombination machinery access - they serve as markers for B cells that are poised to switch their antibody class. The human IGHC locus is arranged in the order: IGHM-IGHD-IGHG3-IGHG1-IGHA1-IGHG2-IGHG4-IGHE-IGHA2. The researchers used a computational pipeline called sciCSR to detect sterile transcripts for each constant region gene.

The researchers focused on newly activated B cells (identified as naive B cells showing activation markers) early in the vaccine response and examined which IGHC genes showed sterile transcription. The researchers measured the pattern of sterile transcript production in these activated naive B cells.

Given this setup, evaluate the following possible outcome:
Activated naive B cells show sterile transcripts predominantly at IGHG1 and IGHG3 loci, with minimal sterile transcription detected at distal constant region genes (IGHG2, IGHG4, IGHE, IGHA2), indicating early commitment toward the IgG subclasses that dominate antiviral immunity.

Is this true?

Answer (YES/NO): NO